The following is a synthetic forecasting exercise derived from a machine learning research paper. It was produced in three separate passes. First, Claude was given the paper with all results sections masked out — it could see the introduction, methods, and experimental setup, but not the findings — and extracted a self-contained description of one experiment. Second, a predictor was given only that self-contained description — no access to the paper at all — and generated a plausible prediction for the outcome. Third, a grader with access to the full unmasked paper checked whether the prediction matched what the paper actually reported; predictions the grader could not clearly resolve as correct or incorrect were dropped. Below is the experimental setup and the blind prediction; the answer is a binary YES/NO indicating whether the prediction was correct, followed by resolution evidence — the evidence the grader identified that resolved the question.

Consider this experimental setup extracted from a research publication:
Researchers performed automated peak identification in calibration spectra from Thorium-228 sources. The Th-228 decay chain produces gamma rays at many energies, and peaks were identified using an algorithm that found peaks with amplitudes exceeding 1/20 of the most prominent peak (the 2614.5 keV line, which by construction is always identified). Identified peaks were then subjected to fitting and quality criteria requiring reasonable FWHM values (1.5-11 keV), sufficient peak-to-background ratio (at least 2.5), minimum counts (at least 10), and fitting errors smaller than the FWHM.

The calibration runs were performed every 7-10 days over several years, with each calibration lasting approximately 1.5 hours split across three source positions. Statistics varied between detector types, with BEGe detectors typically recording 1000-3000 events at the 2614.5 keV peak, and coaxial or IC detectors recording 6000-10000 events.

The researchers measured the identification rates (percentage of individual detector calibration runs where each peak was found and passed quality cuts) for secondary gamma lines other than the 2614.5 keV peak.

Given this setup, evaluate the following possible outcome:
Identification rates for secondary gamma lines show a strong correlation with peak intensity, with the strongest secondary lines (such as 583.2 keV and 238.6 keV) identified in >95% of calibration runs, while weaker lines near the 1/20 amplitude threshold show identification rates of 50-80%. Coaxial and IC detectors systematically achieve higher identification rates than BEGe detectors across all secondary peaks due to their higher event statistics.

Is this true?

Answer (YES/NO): NO